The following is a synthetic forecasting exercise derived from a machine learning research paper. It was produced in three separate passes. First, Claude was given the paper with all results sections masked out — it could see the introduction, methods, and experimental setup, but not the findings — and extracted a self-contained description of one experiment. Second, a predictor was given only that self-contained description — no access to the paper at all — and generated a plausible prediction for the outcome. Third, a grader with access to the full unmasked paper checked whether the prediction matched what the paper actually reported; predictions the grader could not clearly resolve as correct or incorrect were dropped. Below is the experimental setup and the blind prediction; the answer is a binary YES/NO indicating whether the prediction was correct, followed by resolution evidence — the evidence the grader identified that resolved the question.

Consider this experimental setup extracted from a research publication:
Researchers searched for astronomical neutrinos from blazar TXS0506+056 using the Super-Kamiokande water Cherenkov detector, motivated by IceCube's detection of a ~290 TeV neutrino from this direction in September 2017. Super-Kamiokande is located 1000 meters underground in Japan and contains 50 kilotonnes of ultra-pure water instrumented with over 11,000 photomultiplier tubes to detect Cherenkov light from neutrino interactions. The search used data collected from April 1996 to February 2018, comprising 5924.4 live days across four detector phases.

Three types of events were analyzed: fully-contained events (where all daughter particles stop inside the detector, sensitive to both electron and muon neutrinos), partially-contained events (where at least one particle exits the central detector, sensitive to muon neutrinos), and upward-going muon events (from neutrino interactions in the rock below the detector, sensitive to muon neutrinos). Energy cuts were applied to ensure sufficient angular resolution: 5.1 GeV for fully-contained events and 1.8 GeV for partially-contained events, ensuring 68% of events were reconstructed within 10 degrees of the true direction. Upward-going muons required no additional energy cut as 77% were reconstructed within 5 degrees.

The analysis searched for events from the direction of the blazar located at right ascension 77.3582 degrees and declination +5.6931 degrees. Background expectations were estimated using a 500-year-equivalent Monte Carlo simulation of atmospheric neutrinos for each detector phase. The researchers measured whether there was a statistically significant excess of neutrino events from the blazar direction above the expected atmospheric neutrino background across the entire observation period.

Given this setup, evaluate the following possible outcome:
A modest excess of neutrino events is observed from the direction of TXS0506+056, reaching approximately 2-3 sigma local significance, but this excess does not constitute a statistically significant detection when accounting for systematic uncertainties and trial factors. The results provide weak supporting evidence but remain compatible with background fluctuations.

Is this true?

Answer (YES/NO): NO